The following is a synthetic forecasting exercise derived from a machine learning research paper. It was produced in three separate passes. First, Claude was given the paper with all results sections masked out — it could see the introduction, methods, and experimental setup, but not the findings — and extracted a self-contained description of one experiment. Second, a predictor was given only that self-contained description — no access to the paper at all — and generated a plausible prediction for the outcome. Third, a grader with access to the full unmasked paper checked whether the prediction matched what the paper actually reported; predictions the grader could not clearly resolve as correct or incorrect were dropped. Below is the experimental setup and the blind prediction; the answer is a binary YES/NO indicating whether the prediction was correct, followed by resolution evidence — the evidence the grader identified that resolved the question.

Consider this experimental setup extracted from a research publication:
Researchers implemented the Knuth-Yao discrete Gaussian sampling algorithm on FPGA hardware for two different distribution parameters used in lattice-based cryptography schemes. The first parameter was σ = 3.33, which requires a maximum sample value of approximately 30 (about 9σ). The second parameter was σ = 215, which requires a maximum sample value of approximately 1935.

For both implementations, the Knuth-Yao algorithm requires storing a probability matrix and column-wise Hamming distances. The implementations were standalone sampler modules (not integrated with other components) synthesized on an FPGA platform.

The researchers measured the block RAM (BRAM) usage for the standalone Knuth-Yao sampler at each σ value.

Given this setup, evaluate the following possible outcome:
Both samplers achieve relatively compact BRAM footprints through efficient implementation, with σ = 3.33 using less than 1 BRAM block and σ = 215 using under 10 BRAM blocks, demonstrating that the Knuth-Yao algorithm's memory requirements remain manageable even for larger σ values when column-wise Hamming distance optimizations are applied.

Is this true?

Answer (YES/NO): NO